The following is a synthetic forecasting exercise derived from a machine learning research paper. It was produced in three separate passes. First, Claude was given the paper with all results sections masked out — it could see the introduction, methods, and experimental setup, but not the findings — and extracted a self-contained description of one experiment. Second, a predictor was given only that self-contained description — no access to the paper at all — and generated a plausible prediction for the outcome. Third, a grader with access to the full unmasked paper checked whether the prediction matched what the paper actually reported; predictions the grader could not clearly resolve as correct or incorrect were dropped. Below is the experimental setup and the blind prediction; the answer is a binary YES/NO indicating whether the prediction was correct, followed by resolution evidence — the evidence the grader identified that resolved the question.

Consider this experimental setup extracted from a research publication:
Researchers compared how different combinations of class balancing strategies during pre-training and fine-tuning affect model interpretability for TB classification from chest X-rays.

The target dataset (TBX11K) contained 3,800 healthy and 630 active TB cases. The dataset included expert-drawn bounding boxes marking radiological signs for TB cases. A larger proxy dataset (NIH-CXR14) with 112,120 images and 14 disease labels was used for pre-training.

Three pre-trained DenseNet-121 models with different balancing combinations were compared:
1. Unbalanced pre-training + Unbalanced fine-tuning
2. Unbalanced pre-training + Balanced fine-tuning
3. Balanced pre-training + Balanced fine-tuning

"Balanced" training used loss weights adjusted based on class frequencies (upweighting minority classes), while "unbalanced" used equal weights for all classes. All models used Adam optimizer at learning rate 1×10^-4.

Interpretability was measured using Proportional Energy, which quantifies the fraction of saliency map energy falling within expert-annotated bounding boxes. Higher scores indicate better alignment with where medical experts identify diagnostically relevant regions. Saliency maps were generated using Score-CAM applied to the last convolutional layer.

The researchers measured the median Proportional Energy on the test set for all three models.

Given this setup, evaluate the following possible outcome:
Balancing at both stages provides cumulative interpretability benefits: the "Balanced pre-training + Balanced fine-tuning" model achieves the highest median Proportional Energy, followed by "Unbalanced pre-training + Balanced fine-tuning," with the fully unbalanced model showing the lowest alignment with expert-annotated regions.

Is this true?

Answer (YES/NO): YES